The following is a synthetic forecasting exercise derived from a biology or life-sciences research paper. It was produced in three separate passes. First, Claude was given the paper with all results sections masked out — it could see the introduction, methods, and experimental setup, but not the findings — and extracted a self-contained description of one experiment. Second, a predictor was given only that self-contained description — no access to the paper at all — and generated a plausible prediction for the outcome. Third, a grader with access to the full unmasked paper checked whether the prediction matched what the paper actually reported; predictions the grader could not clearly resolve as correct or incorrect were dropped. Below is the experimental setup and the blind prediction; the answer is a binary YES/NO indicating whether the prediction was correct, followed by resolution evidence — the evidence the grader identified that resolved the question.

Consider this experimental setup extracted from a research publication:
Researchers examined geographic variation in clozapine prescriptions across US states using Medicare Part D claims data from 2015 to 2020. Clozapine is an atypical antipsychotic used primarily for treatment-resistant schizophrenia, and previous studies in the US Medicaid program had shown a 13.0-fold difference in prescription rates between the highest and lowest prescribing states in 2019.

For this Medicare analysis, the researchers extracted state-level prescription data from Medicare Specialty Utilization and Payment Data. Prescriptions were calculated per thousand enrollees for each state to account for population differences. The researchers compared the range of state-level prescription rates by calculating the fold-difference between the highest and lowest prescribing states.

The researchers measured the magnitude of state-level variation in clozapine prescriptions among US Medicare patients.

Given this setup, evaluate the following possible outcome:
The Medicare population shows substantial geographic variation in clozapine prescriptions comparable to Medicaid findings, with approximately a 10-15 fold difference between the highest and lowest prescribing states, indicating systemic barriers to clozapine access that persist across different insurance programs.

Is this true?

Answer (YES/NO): NO